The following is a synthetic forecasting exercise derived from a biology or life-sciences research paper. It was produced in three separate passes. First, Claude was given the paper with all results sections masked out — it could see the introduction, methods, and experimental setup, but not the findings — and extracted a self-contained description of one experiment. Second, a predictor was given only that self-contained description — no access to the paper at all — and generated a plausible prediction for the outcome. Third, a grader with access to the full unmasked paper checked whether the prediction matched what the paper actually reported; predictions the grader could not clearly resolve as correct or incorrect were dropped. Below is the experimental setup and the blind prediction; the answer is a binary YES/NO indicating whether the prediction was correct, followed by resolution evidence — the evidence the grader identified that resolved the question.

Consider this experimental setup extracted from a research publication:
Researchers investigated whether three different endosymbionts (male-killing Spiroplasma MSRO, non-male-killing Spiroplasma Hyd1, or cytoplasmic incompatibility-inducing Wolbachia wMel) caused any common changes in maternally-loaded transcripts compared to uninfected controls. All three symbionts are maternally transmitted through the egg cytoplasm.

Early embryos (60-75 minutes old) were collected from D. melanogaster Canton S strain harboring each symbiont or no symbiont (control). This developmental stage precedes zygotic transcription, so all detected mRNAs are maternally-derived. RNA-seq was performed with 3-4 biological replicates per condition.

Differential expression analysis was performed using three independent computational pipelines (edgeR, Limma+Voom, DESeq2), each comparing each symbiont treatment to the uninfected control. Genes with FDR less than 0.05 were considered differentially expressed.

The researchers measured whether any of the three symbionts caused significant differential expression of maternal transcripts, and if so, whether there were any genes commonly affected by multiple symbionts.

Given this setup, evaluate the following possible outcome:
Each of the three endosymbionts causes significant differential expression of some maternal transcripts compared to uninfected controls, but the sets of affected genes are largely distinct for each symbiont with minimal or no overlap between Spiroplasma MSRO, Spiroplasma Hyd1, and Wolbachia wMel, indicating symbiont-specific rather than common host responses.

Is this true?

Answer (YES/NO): NO